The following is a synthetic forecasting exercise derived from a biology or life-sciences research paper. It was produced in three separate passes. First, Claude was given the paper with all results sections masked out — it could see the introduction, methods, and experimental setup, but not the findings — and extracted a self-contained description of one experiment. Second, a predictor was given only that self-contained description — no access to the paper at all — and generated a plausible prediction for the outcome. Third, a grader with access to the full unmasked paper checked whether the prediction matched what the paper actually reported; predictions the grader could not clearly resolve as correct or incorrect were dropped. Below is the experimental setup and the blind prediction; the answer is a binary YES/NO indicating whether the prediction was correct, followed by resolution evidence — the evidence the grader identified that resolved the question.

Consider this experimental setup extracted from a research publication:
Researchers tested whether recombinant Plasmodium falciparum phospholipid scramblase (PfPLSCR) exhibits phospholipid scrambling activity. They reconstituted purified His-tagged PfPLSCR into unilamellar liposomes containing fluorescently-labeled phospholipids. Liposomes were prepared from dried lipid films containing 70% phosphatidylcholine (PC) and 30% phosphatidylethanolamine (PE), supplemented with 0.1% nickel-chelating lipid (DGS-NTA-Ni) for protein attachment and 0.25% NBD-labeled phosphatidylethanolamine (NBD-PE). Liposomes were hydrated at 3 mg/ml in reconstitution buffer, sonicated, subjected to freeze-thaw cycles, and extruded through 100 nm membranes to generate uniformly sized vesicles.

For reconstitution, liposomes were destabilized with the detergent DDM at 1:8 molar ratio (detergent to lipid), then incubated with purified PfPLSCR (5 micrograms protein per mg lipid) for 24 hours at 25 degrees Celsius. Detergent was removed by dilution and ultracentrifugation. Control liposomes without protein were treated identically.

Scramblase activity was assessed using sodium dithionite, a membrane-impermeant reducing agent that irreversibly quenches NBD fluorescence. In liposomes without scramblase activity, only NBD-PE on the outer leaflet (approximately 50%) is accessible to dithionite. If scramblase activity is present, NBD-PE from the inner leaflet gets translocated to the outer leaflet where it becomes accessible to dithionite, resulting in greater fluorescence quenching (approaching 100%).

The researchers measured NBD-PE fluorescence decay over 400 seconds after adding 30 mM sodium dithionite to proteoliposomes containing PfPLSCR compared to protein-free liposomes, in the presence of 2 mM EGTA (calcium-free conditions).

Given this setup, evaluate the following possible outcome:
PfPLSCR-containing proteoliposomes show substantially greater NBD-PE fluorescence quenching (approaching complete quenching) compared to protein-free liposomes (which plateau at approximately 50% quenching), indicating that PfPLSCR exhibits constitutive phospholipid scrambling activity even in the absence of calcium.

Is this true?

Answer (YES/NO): NO